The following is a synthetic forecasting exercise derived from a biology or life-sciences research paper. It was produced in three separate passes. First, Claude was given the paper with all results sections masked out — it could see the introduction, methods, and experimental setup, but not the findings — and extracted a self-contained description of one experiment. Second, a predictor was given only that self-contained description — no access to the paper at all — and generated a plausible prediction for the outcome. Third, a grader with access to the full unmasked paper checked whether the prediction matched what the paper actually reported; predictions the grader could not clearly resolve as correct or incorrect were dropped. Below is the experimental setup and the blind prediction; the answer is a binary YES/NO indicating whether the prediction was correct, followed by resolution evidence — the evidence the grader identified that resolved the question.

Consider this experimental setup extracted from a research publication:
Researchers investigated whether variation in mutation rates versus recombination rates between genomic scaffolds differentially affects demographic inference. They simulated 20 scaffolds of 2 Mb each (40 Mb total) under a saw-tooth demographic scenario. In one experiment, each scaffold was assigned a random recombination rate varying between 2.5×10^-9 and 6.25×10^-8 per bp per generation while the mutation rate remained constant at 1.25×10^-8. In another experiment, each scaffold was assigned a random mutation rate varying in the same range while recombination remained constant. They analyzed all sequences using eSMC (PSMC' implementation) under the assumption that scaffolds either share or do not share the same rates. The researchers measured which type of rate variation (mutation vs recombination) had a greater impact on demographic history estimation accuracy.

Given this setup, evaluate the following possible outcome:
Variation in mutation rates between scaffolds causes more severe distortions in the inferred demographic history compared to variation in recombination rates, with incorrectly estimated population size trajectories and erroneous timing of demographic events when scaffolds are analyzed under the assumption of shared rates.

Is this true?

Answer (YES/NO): YES